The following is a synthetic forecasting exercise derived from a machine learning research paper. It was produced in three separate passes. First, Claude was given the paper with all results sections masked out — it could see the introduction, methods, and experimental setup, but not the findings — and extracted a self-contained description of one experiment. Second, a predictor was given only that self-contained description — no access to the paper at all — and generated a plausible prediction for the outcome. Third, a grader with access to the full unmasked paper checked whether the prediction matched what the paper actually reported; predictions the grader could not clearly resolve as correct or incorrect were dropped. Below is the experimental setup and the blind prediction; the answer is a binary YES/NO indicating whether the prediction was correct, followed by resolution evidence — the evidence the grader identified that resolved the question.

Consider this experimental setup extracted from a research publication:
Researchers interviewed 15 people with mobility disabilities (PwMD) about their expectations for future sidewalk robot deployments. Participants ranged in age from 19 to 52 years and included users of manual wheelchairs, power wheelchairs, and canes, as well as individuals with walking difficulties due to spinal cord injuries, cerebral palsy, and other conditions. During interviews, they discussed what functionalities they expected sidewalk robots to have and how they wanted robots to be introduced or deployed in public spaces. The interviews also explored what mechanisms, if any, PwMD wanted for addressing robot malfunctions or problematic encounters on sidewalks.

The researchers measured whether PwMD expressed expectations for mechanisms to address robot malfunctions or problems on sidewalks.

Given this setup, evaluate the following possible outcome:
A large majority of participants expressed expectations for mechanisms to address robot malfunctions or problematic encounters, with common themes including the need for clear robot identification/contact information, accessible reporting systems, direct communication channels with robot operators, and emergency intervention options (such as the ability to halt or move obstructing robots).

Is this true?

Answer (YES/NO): NO